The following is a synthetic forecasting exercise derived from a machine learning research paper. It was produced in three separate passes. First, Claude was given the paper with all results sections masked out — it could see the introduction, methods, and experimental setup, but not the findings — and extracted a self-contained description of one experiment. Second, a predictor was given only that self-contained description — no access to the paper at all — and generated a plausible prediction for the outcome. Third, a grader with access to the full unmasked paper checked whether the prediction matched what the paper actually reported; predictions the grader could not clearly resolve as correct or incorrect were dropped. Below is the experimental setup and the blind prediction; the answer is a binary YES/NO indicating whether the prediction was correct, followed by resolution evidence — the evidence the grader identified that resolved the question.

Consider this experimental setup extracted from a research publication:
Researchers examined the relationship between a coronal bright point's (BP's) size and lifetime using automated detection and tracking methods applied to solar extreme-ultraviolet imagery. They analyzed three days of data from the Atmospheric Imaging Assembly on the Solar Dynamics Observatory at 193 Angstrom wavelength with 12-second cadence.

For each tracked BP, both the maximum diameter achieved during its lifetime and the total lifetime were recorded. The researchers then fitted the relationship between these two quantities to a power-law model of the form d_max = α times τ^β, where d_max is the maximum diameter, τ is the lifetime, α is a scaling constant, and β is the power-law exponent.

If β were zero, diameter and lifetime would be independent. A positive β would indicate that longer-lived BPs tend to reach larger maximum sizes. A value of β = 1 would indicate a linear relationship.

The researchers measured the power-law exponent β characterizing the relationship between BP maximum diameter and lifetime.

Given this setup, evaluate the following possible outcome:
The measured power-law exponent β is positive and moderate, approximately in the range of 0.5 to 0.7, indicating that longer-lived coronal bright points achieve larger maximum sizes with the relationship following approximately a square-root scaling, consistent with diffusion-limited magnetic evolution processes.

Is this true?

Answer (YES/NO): NO